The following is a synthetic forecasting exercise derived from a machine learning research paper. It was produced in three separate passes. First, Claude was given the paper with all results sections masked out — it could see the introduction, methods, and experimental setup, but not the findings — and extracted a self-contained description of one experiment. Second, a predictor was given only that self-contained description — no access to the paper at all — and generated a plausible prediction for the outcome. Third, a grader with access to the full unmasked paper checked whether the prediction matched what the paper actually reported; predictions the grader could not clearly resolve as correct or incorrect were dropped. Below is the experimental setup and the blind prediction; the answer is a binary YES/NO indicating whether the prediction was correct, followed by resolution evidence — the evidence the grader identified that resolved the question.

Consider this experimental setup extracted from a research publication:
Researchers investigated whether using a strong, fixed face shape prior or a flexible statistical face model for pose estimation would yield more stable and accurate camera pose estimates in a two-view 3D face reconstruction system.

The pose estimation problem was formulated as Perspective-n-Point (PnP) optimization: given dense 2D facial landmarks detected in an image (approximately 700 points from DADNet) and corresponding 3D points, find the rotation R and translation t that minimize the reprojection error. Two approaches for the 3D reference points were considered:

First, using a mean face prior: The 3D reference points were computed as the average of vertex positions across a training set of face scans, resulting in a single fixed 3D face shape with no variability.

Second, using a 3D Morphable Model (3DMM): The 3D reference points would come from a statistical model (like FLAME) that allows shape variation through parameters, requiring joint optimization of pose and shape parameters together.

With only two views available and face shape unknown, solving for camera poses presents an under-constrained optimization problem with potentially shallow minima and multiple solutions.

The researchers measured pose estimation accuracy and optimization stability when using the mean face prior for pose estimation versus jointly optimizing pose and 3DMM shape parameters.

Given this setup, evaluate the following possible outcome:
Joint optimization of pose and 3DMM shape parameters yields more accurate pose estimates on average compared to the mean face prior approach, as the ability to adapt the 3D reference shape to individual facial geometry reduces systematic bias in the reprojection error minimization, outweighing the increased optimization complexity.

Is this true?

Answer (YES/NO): NO